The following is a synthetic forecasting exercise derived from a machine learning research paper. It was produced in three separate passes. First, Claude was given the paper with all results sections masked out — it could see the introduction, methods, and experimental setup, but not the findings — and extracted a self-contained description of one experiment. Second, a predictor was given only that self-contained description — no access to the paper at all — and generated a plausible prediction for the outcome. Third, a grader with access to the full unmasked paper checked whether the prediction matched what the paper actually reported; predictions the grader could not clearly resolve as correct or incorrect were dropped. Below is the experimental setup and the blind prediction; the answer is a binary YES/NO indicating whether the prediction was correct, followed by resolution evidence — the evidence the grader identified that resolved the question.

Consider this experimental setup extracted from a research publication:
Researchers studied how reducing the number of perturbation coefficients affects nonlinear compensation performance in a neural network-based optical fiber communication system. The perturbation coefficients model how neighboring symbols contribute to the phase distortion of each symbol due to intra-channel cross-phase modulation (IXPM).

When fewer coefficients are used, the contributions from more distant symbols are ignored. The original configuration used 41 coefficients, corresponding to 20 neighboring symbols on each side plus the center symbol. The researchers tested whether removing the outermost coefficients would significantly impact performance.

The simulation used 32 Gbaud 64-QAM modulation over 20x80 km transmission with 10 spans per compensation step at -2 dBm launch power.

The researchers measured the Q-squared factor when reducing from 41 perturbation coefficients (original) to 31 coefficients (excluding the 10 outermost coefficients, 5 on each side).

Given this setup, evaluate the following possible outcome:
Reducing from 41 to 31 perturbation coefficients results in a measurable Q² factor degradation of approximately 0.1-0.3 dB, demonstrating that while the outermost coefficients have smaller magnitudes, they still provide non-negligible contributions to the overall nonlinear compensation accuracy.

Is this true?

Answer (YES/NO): NO